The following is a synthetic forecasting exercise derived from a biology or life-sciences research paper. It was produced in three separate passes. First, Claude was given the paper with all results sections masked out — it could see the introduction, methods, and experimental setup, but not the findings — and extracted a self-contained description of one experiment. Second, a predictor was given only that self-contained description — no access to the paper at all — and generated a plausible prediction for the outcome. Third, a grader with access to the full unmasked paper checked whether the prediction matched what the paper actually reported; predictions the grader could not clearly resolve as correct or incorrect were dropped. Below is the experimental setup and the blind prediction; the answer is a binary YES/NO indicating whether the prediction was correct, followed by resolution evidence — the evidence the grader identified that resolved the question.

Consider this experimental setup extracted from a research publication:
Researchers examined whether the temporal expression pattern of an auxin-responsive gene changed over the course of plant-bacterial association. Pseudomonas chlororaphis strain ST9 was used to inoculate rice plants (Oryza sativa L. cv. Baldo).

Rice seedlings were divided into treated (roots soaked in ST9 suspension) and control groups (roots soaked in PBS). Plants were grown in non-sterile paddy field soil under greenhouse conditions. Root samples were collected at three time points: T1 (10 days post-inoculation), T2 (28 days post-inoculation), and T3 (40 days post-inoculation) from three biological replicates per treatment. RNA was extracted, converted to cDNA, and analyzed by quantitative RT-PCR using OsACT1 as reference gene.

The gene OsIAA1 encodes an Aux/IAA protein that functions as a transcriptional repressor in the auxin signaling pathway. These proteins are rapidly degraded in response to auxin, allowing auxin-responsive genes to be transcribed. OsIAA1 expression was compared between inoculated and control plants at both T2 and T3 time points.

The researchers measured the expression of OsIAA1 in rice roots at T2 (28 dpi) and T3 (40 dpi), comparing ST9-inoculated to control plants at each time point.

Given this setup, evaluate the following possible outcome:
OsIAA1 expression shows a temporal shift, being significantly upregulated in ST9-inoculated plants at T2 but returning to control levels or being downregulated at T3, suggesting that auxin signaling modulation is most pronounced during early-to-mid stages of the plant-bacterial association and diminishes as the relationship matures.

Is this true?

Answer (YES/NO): YES